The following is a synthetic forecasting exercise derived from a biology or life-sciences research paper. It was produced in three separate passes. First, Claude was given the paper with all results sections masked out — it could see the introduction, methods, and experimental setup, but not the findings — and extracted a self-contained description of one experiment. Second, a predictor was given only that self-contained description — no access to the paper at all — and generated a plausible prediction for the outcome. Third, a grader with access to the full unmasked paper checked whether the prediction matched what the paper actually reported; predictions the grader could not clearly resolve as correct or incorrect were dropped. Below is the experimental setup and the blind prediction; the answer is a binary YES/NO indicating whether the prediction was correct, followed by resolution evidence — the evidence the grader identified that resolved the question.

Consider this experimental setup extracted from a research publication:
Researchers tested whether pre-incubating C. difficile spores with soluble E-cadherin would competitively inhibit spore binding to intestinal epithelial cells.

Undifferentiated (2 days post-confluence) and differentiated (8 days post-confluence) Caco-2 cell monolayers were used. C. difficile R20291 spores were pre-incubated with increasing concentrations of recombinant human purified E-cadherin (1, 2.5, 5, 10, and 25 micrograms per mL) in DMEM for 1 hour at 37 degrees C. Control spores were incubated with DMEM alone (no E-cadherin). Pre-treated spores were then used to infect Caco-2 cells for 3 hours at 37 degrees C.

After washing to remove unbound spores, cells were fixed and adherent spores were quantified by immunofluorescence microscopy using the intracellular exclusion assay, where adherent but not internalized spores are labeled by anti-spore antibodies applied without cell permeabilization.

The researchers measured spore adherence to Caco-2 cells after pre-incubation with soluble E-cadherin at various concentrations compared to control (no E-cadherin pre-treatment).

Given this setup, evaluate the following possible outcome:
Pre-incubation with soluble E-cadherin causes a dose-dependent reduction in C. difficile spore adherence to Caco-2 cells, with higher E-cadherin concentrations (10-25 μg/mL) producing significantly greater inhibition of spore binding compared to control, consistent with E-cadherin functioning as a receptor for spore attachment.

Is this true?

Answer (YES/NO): YES